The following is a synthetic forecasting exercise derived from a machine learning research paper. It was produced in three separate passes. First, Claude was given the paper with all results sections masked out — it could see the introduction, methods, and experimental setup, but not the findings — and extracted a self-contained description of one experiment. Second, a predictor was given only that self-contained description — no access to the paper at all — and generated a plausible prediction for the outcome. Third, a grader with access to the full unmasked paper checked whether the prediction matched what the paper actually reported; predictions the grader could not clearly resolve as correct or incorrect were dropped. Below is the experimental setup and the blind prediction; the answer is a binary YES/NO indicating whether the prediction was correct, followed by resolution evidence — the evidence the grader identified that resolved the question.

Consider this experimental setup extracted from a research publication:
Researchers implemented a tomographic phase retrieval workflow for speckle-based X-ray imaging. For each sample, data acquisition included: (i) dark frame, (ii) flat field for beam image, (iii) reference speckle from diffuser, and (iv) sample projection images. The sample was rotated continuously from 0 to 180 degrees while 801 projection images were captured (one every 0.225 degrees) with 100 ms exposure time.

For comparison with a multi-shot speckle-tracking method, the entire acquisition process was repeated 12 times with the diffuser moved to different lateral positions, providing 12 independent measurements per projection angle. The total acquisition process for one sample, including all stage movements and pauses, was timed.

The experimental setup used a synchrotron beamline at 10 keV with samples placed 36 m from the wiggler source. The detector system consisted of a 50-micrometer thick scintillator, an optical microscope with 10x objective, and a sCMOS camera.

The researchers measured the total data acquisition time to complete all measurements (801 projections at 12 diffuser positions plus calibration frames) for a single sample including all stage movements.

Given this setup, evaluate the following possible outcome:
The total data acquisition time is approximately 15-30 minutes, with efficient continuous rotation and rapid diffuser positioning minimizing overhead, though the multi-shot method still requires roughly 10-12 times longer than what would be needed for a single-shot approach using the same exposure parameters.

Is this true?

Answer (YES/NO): NO